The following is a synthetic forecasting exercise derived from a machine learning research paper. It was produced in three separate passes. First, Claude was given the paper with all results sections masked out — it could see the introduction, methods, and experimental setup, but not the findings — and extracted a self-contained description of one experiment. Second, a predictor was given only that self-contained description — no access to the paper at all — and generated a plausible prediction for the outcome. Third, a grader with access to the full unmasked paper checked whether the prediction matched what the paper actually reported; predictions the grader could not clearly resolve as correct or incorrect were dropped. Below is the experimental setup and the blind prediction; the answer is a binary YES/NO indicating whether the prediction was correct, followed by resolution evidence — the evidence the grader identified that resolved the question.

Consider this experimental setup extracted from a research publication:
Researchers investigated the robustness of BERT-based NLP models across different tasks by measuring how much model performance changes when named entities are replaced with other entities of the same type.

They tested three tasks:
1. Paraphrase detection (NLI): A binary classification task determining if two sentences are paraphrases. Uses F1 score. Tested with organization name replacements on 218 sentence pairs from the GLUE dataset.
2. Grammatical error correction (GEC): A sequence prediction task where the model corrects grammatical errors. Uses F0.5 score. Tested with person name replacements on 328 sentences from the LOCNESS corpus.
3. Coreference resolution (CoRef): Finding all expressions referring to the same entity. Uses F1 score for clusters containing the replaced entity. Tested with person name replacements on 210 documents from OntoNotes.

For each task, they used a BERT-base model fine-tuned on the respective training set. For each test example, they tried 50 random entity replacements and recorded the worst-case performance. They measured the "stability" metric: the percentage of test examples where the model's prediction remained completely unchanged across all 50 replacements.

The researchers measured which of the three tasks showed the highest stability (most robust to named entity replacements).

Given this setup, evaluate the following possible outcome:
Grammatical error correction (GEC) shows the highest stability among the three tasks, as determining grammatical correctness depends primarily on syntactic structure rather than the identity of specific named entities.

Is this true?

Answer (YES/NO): NO